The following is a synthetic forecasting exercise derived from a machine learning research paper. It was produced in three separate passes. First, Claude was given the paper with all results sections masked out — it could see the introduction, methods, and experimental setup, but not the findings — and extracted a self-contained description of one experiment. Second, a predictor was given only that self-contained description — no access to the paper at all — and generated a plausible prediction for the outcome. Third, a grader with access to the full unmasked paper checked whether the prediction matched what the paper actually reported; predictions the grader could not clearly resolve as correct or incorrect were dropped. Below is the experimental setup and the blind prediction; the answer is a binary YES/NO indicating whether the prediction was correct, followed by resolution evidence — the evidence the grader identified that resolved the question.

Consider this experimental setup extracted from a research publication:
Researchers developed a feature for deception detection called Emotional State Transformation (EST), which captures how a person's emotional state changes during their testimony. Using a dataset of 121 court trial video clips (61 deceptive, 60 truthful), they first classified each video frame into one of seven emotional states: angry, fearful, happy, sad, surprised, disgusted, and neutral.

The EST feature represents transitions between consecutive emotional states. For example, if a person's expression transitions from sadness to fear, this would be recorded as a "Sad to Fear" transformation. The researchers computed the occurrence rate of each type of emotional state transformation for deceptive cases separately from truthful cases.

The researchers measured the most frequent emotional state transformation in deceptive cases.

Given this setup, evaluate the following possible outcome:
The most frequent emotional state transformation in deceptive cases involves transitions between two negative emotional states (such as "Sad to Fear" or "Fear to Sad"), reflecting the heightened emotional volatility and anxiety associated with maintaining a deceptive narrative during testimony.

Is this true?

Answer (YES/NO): YES